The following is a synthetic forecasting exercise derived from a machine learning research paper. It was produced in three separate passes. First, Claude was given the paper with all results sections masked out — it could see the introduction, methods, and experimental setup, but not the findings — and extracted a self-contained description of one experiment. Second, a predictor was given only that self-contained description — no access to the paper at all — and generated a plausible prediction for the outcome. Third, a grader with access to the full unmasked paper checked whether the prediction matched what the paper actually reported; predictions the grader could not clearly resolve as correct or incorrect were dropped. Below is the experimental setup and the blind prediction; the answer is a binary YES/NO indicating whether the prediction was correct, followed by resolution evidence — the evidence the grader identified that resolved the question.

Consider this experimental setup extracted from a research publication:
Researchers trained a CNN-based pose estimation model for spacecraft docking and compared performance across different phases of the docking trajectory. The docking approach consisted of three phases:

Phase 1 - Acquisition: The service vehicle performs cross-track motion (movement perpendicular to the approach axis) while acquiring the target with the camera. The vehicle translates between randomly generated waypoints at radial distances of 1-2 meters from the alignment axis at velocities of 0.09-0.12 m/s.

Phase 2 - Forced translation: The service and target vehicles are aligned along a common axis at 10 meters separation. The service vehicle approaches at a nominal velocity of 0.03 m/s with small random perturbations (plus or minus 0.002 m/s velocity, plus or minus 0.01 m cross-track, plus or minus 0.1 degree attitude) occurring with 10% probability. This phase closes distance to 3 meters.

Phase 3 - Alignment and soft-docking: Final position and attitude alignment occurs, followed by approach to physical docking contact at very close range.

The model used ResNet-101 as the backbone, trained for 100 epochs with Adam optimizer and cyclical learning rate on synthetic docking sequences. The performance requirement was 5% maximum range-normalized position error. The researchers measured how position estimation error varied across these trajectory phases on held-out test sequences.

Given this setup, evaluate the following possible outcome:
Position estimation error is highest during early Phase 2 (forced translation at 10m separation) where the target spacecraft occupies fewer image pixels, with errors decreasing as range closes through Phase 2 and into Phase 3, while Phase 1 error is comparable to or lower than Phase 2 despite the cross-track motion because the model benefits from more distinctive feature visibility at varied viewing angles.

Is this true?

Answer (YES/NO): NO